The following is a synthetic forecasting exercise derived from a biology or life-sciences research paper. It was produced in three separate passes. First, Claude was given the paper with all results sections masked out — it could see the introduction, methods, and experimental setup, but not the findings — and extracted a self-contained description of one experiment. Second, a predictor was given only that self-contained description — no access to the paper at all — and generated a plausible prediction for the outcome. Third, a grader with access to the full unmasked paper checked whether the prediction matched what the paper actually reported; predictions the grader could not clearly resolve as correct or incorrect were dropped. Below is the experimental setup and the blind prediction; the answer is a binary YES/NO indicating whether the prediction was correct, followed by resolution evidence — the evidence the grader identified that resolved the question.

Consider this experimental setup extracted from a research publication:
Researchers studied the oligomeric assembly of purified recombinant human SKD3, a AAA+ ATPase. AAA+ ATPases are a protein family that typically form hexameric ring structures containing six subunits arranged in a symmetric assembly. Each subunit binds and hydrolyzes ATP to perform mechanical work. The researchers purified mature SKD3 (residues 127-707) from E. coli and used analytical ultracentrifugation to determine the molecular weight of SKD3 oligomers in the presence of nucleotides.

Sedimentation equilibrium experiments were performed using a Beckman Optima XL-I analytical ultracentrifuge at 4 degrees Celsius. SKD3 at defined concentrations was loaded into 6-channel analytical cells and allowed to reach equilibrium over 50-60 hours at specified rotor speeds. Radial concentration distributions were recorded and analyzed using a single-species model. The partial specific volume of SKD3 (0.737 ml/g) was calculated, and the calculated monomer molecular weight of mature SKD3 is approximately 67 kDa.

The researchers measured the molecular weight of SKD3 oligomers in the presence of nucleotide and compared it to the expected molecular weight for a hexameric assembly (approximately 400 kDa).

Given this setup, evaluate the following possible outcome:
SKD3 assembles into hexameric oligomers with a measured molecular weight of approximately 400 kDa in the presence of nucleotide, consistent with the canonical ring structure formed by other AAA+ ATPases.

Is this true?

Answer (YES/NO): NO